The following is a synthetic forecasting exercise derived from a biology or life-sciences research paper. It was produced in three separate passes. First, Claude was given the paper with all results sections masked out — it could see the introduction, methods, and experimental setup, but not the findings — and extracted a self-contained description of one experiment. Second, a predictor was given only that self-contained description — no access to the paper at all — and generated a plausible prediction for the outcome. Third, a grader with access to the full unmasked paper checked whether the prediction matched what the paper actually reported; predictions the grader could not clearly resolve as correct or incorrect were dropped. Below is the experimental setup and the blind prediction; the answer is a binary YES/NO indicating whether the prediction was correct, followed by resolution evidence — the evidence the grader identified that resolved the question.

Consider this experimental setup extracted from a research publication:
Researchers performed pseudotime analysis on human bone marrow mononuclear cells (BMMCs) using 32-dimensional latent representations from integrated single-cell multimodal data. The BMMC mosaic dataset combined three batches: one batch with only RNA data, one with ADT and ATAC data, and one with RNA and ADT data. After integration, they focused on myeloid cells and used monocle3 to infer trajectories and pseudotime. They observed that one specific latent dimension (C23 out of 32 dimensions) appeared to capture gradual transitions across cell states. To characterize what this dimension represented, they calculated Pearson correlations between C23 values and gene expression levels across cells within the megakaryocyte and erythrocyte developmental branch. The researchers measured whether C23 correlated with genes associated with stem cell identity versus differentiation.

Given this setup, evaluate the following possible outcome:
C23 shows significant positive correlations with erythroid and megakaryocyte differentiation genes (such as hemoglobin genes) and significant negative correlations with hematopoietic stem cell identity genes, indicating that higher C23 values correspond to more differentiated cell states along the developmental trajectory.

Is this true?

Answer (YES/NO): YES